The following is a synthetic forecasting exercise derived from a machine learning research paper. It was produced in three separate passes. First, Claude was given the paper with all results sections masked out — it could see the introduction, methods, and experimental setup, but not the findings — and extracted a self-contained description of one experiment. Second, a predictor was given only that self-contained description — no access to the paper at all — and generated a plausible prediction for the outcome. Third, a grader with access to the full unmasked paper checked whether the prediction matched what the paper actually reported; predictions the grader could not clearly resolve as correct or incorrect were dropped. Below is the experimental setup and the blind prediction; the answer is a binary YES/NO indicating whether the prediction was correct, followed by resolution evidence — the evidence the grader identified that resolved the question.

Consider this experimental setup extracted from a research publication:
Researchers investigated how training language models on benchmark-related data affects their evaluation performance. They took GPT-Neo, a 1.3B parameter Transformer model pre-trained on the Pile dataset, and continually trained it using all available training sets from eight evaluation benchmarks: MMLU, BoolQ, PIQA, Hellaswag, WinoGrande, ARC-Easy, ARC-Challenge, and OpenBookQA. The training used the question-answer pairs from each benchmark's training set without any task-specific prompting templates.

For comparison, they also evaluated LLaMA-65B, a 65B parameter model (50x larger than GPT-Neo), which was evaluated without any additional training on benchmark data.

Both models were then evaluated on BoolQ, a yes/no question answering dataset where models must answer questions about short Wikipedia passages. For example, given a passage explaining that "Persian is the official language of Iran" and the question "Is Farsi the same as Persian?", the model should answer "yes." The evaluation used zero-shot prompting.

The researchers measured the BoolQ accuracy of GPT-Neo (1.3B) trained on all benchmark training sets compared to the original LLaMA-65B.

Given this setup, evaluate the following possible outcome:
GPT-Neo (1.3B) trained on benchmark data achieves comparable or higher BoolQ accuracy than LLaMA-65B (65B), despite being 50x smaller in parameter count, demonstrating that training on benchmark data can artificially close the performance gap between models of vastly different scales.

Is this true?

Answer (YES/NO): NO